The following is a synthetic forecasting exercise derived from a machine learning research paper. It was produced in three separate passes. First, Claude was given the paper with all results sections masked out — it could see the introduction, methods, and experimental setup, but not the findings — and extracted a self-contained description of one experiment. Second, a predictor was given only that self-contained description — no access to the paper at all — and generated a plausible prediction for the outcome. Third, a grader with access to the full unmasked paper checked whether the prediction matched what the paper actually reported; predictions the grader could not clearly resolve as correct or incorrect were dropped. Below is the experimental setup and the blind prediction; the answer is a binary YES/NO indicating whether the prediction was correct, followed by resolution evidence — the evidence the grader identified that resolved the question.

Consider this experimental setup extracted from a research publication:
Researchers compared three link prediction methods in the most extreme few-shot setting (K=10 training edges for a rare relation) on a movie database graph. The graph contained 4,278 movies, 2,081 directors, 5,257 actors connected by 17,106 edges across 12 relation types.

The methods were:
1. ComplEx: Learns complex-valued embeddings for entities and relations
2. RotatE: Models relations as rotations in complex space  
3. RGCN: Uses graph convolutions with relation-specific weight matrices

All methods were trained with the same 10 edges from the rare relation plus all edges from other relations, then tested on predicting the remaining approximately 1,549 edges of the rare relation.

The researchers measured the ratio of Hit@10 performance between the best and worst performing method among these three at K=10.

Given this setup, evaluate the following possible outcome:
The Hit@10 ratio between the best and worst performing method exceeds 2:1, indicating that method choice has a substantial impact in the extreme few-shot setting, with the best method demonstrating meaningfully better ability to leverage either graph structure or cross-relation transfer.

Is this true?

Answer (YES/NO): YES